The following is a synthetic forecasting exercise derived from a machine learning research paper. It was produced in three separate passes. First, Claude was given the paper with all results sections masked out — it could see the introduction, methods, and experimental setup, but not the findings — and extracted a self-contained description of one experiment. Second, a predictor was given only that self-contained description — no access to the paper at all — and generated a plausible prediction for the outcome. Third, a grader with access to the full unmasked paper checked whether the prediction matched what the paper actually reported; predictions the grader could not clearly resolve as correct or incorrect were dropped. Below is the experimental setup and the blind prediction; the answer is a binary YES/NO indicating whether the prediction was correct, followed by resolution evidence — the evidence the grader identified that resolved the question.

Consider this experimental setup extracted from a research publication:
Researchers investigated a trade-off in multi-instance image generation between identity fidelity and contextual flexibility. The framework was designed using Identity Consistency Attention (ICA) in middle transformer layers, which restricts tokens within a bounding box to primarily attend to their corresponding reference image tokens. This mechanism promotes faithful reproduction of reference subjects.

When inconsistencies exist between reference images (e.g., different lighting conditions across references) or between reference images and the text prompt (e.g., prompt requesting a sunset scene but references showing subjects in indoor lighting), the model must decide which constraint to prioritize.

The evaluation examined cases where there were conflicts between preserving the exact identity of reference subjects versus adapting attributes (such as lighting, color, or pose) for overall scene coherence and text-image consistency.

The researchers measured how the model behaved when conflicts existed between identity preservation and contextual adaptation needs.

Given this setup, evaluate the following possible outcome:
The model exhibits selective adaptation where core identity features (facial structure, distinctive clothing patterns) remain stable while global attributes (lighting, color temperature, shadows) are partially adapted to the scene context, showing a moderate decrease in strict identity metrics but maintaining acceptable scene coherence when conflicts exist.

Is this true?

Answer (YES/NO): NO